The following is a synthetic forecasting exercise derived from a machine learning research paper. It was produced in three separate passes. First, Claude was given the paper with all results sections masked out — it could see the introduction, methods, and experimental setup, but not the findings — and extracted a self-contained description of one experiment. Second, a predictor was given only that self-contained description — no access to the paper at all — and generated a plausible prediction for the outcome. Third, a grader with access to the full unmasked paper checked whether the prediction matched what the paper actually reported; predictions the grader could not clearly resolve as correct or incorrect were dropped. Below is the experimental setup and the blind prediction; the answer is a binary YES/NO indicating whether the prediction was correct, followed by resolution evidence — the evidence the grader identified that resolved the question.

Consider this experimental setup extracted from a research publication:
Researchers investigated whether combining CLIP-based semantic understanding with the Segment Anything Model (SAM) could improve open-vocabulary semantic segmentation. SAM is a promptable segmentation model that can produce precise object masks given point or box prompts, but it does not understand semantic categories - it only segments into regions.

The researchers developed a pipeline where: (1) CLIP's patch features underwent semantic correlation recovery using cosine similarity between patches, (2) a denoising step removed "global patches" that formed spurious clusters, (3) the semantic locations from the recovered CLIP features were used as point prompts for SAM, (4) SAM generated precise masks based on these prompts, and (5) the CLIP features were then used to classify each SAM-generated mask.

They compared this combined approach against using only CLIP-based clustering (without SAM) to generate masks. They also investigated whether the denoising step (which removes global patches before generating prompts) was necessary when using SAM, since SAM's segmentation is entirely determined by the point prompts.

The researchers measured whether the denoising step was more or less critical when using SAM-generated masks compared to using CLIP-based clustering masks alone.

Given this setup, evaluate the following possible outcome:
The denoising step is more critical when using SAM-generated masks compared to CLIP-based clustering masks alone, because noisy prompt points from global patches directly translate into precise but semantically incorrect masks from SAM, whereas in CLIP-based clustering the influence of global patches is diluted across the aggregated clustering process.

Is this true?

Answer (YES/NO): YES